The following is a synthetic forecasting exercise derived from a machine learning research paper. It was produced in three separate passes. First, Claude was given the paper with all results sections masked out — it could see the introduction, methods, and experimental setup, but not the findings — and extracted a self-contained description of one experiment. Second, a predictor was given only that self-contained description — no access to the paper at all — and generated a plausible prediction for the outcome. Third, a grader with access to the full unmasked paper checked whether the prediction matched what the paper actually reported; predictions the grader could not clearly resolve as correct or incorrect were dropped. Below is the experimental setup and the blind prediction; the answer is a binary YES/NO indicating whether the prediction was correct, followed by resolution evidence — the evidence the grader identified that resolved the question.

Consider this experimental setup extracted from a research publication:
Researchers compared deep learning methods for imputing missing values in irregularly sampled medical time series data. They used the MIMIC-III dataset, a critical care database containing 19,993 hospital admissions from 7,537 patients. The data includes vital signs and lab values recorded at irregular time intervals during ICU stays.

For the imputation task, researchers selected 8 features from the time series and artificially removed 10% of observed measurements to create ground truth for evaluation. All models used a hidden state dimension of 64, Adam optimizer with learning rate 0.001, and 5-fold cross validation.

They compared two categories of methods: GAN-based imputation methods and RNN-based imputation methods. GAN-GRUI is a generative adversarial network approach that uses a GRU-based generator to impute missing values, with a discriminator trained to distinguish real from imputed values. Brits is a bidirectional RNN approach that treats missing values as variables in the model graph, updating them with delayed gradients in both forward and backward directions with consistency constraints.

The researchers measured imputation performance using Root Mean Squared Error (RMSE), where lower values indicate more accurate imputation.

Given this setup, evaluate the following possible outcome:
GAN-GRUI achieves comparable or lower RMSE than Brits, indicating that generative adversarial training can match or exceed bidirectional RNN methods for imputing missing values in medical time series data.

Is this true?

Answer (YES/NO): YES